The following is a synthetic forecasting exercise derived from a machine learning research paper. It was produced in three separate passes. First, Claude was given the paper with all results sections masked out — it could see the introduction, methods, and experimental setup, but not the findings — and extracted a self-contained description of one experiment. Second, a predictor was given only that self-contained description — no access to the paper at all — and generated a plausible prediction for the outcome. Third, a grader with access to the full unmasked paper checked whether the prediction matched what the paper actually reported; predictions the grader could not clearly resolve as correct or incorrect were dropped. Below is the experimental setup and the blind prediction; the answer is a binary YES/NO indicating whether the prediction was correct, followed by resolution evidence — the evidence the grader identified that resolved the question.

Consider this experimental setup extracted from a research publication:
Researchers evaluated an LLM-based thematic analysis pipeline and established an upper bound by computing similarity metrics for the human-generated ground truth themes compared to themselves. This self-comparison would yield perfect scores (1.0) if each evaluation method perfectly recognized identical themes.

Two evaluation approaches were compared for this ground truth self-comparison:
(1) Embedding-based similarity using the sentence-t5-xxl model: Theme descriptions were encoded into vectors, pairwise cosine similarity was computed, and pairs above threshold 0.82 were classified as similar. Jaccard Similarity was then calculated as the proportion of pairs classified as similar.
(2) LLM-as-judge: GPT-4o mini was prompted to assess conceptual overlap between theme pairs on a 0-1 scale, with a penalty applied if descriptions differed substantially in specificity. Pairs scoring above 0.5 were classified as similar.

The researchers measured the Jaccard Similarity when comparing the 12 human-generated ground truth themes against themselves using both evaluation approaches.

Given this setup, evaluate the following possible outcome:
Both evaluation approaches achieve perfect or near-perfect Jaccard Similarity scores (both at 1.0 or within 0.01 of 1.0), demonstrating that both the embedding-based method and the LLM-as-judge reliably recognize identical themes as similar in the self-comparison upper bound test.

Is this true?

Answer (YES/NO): NO